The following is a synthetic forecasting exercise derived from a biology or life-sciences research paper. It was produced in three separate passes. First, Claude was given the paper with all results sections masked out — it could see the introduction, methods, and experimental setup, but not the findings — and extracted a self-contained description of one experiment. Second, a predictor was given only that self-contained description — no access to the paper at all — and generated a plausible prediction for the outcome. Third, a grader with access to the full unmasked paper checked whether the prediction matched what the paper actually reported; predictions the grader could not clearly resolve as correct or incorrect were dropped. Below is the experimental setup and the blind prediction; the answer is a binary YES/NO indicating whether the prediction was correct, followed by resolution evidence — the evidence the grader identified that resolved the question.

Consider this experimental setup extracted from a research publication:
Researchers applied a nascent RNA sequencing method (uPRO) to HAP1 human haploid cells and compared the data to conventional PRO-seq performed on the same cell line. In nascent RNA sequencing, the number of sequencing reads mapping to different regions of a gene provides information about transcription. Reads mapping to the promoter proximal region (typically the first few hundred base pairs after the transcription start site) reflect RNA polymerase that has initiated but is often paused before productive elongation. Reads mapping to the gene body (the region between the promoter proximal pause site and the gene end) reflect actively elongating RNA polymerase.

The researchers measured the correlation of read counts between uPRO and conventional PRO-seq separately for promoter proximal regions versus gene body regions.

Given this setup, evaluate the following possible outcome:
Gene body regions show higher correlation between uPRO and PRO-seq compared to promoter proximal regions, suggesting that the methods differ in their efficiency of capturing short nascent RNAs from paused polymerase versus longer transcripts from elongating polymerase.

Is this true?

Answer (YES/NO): YES